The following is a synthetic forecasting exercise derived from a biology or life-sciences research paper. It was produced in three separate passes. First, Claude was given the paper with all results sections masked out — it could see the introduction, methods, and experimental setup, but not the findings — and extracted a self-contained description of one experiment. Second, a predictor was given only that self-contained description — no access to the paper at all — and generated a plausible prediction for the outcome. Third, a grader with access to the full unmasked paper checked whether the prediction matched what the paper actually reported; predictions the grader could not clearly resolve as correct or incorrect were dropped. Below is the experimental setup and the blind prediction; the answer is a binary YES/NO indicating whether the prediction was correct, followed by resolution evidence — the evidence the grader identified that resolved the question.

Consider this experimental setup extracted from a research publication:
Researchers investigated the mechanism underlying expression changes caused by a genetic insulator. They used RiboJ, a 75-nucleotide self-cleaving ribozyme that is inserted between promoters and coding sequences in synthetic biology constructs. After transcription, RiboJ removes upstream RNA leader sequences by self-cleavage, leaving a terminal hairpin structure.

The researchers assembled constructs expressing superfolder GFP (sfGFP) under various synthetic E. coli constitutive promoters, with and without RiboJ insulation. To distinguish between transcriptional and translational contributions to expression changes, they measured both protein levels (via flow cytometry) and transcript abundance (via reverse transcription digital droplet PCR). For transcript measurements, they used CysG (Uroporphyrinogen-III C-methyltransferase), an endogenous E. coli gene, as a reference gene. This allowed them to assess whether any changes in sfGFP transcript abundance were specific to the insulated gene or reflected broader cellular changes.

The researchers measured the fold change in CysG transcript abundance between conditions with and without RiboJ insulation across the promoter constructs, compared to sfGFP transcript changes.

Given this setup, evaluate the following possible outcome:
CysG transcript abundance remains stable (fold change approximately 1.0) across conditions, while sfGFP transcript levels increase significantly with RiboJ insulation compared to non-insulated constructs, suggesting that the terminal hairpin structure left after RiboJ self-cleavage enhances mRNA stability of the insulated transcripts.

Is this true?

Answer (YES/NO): YES